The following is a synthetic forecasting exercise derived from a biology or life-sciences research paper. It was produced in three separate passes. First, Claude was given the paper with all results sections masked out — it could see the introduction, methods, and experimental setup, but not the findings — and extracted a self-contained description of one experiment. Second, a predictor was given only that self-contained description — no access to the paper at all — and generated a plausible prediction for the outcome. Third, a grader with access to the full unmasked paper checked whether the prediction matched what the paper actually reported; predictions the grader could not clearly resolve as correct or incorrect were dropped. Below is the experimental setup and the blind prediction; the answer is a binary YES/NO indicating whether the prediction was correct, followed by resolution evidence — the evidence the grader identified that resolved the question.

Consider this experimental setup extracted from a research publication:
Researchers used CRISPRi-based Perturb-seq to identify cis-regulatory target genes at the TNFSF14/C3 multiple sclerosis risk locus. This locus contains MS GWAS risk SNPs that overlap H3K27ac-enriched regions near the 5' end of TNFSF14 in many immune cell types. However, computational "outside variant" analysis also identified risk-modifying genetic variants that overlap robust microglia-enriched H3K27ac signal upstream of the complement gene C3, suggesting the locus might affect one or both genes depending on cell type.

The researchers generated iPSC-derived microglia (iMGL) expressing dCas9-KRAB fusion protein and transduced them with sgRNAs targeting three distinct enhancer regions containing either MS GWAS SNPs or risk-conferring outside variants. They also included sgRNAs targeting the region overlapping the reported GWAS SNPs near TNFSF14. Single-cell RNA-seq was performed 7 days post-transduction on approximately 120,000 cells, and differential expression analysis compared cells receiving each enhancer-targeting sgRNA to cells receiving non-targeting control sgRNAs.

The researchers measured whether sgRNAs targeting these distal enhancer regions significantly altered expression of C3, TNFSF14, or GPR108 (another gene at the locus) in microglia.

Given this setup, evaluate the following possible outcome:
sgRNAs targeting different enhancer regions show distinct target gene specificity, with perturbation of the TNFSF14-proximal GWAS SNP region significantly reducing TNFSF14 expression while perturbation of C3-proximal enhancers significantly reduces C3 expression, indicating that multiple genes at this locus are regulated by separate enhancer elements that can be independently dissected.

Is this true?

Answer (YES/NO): NO